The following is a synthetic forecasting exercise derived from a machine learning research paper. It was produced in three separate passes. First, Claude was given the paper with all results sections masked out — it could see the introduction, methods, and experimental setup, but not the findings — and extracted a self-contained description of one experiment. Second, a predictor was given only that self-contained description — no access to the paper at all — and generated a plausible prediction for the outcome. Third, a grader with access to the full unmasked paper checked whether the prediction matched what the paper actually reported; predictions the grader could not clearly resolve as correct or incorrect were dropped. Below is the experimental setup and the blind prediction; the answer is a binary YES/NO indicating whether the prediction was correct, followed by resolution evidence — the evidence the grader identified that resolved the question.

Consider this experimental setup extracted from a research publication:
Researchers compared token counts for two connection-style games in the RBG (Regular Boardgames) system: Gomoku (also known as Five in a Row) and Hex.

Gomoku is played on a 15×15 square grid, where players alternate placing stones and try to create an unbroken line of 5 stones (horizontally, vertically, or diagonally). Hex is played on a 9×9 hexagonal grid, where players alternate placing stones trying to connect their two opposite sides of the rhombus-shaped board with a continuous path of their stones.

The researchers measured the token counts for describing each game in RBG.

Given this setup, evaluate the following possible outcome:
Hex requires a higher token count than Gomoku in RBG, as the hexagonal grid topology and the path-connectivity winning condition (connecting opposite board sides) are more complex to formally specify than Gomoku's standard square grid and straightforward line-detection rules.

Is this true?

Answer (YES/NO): NO